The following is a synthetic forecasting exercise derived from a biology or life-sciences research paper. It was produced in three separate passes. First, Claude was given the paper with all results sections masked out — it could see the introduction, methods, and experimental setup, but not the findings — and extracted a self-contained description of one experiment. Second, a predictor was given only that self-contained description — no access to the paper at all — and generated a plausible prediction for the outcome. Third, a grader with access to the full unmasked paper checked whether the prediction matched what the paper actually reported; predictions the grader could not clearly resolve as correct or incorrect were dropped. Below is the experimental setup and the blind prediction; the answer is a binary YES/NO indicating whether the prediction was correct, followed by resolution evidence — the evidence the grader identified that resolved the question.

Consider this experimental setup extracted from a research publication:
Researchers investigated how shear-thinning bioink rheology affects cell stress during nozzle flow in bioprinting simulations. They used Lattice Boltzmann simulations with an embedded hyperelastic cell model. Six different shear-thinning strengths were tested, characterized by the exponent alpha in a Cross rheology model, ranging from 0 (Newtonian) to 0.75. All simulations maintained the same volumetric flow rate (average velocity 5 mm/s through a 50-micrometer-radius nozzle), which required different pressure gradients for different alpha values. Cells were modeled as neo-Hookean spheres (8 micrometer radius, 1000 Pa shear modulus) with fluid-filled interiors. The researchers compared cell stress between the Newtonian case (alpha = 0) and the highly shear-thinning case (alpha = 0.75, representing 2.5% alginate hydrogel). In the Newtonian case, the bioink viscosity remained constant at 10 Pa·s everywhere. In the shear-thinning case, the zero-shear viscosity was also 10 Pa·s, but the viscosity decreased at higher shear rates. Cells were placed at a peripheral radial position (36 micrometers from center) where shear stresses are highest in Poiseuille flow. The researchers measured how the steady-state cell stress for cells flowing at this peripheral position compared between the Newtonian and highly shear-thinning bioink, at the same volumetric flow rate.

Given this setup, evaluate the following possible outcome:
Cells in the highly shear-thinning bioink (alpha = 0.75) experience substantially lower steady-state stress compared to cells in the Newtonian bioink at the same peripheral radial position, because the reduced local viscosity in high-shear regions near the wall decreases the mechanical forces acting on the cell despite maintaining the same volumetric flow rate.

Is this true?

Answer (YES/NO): YES